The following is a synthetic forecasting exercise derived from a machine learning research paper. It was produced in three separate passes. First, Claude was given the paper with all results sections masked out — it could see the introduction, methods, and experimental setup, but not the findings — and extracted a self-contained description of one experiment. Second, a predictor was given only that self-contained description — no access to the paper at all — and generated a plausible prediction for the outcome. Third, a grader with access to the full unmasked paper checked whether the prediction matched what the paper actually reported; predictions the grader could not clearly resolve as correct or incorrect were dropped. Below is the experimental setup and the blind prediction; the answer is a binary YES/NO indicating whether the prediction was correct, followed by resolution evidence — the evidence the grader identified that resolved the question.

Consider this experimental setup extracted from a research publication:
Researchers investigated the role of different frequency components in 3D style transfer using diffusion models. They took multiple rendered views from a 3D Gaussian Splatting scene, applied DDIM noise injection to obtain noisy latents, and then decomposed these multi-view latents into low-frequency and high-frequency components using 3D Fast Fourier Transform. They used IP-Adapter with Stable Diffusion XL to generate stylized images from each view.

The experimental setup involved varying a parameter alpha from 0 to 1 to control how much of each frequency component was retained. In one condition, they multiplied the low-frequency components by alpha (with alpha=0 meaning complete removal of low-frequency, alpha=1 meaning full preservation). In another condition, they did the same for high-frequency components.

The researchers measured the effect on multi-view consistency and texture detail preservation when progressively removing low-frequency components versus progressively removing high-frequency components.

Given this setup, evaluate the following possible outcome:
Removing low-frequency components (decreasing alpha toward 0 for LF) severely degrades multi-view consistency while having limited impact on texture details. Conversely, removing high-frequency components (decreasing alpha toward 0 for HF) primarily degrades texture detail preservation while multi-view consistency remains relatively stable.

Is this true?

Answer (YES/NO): NO